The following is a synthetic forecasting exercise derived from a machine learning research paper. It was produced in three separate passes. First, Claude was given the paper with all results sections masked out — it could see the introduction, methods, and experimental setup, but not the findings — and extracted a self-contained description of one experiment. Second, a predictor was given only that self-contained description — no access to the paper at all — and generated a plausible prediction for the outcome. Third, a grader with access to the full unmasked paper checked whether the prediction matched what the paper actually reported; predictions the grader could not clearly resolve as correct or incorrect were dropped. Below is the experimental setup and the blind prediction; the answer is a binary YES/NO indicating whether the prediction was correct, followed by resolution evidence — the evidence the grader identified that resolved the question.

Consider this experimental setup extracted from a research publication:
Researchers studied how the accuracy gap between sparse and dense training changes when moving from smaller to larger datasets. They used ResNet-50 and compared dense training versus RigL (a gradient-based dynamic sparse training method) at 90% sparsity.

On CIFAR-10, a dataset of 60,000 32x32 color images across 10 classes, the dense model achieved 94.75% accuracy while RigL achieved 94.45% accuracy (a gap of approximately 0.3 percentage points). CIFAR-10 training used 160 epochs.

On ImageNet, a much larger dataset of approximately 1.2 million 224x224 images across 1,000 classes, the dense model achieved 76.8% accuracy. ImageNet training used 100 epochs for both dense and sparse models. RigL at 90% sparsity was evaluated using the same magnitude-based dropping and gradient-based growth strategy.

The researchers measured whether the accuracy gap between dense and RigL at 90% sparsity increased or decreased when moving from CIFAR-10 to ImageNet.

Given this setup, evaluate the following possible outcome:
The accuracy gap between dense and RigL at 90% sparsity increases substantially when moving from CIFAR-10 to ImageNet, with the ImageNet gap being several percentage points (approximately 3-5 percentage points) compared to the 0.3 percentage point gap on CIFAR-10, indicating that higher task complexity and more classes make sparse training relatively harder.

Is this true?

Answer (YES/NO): YES